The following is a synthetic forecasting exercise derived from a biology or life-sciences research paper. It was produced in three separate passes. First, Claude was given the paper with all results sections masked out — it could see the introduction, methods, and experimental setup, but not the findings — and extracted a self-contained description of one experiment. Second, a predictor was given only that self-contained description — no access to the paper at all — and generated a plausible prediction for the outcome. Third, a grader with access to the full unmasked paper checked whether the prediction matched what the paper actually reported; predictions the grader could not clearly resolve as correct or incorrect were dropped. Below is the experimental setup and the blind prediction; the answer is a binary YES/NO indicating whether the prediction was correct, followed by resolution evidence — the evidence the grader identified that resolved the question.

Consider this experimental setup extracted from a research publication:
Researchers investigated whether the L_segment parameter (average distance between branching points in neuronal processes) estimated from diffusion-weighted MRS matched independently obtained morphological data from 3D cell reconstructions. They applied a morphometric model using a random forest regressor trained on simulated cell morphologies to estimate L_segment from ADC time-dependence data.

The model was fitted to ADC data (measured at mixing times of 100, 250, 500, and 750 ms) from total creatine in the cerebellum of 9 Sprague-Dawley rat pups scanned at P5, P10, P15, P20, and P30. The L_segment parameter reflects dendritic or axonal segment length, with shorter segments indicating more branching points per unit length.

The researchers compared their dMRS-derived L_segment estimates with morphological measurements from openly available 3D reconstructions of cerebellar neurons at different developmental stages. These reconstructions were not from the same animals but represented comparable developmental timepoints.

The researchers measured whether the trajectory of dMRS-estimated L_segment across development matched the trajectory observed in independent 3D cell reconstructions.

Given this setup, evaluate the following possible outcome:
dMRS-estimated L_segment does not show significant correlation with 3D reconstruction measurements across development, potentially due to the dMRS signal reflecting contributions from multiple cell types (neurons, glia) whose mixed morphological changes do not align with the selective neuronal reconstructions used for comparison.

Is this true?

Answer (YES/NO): NO